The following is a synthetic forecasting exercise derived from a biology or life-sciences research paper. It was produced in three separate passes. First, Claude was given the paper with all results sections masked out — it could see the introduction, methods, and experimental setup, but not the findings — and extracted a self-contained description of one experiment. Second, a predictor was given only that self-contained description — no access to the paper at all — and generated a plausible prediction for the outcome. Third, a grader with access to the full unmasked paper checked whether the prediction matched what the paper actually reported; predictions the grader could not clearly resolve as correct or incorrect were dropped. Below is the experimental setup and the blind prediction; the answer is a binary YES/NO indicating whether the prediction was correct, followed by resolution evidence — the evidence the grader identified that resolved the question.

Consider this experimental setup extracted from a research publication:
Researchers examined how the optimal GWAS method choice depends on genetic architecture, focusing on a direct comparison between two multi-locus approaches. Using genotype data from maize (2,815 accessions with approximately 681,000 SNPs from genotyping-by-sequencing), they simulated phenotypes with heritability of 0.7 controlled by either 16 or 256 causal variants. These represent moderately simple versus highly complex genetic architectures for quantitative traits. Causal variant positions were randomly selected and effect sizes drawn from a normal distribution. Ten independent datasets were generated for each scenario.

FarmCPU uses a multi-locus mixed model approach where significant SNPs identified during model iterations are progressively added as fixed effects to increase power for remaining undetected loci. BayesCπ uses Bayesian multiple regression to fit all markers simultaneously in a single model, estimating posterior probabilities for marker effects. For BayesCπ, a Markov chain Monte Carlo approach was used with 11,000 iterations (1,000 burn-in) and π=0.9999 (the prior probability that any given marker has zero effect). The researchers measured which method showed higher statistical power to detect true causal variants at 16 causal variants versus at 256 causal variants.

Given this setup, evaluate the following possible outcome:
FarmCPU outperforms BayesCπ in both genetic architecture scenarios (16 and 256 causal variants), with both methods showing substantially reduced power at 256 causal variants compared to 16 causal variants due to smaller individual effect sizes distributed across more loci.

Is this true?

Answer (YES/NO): NO